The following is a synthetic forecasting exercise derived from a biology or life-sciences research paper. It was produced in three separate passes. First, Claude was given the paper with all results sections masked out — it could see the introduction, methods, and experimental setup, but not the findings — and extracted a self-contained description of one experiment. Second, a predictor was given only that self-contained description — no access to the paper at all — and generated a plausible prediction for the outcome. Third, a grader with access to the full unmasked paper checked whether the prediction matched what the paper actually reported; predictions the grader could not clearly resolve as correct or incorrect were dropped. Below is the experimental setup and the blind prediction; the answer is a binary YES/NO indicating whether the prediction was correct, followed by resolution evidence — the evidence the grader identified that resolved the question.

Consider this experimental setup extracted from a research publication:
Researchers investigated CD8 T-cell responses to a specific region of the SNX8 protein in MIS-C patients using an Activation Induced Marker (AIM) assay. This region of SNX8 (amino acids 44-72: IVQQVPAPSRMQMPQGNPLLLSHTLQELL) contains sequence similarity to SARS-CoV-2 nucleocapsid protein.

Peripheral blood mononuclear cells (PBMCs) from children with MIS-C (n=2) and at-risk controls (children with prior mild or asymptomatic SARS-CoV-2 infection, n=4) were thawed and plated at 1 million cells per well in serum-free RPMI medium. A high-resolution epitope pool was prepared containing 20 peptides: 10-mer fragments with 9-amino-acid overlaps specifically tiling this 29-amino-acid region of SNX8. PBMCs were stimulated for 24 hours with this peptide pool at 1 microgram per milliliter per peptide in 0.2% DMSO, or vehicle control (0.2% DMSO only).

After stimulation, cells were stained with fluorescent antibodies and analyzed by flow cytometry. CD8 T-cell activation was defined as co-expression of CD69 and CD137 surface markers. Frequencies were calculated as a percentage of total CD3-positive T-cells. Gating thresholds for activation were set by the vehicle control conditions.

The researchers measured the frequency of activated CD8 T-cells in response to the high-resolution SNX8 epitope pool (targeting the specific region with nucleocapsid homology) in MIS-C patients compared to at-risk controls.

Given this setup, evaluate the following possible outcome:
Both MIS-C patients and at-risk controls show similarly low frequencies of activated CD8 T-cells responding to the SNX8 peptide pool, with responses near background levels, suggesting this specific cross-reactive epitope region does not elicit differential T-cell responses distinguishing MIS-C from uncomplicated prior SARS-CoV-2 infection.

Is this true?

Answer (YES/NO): NO